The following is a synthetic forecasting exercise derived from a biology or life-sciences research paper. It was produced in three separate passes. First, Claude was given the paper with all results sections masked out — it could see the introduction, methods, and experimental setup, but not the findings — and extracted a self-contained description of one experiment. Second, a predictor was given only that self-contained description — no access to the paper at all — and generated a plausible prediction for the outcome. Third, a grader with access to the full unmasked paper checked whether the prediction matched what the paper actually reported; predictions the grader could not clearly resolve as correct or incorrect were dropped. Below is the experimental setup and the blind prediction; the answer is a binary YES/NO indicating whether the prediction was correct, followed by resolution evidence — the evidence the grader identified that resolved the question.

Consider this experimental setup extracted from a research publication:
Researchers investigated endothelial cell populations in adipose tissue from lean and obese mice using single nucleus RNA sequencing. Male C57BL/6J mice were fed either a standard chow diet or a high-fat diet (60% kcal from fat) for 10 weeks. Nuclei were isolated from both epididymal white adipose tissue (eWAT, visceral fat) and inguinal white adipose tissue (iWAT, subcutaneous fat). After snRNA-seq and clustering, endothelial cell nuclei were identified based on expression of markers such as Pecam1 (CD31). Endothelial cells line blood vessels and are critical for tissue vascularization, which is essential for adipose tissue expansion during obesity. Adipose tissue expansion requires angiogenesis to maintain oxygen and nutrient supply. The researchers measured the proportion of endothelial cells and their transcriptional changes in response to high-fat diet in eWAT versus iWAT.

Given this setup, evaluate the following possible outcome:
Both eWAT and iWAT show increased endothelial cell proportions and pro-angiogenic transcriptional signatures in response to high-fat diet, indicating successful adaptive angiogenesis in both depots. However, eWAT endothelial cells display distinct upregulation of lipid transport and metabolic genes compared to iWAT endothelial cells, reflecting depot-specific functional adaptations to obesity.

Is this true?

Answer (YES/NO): NO